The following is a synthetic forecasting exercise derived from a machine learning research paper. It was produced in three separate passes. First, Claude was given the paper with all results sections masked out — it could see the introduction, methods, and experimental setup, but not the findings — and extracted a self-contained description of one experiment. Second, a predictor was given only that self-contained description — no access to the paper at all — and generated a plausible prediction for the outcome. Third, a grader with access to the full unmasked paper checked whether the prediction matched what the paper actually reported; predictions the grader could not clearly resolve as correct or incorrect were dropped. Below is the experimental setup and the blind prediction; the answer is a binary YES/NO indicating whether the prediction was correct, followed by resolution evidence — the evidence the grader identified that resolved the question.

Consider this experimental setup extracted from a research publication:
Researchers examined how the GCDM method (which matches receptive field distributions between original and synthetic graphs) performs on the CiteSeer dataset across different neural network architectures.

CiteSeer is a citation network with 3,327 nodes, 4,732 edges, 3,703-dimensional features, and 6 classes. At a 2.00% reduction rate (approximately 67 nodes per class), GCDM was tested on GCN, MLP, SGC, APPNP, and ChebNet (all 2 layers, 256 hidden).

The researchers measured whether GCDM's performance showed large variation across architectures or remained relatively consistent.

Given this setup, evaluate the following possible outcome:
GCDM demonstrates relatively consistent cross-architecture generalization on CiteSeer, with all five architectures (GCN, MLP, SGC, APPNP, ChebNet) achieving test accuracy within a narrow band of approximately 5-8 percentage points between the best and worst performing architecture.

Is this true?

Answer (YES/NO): NO